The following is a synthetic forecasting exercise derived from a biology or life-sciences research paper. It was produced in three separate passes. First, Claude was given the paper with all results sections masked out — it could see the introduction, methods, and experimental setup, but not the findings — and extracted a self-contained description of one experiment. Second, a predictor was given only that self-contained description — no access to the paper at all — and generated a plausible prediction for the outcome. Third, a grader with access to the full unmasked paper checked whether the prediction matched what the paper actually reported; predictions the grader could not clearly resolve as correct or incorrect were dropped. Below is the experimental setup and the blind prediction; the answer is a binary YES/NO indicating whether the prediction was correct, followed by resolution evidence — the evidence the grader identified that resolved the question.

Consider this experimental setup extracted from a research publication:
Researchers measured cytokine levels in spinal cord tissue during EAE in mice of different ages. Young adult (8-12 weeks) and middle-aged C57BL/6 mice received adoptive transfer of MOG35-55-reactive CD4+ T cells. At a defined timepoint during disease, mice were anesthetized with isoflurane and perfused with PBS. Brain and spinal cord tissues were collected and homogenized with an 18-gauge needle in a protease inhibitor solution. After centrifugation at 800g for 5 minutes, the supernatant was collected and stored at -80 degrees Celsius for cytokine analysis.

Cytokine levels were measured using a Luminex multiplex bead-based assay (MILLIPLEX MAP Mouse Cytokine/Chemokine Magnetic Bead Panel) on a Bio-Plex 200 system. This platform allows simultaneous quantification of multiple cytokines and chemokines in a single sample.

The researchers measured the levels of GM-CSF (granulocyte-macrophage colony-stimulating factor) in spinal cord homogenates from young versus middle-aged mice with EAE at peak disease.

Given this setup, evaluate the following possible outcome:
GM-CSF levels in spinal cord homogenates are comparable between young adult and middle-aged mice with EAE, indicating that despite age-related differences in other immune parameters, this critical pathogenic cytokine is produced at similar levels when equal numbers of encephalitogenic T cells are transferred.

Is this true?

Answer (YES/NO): NO